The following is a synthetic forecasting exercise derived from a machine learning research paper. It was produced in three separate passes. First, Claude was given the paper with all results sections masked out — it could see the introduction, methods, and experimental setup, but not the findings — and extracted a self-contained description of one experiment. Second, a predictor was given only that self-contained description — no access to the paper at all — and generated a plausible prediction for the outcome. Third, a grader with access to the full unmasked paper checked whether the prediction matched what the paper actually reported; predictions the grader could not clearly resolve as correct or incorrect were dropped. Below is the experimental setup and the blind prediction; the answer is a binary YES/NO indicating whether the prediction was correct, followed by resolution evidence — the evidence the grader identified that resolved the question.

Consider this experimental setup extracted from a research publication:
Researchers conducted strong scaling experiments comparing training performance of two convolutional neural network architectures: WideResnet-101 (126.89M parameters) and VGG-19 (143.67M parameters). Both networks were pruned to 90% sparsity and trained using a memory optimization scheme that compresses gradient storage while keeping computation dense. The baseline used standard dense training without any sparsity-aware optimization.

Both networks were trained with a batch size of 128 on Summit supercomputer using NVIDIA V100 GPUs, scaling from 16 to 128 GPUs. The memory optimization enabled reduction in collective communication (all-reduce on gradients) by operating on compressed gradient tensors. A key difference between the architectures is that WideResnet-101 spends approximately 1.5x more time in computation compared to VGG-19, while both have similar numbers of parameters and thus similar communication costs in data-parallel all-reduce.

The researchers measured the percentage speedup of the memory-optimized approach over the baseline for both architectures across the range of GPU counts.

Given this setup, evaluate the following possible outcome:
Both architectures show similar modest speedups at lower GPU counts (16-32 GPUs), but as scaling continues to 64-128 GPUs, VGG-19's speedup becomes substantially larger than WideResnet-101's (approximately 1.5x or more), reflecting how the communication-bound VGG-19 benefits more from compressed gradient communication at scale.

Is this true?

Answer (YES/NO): NO